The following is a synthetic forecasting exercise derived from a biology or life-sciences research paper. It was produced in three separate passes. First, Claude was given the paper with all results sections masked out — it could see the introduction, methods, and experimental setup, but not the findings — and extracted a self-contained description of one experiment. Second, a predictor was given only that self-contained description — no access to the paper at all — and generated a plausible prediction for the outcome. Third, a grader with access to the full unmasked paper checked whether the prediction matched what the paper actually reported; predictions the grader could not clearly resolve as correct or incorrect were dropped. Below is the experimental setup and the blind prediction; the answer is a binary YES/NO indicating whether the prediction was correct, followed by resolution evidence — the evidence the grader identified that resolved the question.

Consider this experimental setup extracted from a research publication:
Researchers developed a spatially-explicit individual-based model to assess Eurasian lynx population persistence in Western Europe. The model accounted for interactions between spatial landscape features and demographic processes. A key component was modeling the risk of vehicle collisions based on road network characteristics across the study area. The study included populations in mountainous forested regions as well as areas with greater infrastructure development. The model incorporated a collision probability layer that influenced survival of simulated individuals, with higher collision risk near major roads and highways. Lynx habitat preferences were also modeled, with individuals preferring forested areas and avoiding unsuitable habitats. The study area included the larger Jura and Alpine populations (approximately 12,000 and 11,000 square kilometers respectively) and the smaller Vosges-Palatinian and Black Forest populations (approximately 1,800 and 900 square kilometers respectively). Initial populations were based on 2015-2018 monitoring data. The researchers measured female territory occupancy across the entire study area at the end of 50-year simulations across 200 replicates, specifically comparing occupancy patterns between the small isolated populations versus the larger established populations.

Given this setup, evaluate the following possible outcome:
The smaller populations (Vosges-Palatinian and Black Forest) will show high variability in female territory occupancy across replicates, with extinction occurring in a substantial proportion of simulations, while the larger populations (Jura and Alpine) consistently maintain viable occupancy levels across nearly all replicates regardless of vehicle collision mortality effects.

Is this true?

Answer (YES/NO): NO